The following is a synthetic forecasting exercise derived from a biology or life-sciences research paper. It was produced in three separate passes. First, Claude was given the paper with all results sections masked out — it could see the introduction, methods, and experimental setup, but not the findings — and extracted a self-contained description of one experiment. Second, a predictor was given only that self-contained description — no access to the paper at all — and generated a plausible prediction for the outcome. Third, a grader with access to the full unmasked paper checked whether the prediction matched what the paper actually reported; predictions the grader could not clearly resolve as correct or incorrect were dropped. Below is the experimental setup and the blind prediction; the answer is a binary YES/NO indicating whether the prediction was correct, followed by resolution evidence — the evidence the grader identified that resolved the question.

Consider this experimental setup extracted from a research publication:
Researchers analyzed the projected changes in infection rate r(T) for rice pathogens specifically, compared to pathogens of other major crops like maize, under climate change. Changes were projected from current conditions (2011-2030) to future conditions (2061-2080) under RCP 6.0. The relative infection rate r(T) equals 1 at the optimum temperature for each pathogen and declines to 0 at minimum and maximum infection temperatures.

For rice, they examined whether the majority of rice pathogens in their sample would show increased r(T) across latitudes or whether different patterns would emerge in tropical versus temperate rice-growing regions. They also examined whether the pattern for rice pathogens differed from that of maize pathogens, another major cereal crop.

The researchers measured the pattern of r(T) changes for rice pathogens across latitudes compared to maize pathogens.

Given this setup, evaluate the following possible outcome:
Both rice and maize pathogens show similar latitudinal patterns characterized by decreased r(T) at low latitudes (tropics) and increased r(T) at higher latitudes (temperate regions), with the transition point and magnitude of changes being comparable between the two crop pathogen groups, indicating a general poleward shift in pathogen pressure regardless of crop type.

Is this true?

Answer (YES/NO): NO